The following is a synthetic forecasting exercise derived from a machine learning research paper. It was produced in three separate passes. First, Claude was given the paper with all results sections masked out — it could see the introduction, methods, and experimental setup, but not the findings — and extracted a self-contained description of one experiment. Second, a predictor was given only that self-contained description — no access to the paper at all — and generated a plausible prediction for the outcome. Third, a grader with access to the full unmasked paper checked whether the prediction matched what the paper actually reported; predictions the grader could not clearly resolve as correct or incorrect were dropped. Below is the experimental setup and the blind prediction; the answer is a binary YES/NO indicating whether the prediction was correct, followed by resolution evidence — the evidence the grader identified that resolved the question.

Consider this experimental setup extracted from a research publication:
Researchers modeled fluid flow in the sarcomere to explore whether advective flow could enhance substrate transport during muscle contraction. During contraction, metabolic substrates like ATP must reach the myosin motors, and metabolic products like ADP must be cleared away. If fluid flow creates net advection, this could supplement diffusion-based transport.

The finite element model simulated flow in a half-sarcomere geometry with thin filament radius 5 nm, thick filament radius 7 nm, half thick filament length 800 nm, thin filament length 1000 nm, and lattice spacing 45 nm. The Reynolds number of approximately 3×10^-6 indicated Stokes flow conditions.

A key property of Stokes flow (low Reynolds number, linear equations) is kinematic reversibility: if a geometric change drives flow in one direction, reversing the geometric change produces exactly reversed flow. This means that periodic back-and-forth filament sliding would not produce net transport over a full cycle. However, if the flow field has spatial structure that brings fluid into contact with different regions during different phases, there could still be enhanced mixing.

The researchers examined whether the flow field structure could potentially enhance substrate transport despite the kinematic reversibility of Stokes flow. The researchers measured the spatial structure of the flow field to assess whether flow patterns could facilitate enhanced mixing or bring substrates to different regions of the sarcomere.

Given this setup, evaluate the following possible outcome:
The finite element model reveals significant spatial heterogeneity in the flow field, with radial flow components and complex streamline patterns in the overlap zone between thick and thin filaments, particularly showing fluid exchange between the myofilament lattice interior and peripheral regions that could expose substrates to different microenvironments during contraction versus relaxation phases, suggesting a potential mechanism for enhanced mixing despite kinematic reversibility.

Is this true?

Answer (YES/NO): NO